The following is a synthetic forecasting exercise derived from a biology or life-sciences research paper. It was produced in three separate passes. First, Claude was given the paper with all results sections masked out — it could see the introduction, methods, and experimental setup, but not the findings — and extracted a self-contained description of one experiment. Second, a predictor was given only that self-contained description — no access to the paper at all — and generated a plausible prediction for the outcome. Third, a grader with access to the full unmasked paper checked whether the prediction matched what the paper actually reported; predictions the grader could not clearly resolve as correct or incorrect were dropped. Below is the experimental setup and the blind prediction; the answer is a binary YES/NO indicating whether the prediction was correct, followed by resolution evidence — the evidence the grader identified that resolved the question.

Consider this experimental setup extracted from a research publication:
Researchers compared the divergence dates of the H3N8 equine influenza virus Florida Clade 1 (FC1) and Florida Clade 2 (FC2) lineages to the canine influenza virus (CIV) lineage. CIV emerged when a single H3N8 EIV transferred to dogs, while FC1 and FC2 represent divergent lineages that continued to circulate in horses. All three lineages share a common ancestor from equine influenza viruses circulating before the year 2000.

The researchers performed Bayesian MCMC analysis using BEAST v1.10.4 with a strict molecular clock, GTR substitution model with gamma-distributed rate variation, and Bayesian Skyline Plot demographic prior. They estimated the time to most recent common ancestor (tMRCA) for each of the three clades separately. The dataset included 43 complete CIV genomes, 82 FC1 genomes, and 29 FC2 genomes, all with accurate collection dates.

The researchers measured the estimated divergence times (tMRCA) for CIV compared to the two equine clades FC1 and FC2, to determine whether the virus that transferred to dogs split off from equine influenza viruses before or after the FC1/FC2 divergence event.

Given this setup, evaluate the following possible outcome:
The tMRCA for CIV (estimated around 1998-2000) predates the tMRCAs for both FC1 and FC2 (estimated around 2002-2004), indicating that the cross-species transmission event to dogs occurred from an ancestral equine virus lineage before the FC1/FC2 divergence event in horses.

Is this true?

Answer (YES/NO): YES